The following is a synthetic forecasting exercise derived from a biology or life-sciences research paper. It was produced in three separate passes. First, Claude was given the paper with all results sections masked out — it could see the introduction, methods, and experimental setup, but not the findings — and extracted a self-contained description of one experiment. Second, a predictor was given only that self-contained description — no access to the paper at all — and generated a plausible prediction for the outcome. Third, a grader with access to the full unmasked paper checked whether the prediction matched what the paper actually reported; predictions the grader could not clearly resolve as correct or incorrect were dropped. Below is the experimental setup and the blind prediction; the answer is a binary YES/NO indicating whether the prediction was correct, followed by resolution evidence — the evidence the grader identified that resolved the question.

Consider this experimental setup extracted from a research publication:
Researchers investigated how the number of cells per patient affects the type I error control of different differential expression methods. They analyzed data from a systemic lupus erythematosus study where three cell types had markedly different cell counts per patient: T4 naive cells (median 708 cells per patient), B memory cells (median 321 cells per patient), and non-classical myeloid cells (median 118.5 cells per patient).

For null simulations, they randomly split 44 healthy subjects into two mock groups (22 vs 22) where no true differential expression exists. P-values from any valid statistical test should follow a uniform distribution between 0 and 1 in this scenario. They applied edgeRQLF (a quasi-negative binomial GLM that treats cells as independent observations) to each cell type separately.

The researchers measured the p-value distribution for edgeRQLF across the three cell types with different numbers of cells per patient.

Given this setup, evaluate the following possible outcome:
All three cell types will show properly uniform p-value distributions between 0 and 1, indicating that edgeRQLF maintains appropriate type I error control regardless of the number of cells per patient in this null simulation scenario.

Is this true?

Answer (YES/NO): NO